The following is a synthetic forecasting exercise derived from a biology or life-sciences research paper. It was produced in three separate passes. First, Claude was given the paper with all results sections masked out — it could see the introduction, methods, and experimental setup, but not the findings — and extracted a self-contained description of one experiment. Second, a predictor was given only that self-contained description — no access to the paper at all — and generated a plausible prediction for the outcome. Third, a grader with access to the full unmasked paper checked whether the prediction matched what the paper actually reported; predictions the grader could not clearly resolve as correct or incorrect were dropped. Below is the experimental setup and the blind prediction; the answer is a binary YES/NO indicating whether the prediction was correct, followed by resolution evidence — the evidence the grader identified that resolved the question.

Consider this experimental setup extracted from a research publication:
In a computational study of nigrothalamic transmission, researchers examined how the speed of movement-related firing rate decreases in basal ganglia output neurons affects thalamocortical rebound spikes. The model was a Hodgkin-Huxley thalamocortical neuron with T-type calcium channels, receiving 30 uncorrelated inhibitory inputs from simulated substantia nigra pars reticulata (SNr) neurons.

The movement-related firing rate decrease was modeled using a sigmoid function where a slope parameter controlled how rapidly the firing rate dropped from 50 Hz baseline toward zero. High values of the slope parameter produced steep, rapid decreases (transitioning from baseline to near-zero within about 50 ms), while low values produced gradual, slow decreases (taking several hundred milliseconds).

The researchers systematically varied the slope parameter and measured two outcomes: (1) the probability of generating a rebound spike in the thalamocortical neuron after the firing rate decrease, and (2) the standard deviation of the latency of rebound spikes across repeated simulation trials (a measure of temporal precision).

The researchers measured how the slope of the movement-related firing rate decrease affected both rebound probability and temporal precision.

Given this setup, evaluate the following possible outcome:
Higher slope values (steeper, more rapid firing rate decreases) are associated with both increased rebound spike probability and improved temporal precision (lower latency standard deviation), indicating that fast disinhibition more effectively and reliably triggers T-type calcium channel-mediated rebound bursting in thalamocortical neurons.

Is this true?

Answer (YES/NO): YES